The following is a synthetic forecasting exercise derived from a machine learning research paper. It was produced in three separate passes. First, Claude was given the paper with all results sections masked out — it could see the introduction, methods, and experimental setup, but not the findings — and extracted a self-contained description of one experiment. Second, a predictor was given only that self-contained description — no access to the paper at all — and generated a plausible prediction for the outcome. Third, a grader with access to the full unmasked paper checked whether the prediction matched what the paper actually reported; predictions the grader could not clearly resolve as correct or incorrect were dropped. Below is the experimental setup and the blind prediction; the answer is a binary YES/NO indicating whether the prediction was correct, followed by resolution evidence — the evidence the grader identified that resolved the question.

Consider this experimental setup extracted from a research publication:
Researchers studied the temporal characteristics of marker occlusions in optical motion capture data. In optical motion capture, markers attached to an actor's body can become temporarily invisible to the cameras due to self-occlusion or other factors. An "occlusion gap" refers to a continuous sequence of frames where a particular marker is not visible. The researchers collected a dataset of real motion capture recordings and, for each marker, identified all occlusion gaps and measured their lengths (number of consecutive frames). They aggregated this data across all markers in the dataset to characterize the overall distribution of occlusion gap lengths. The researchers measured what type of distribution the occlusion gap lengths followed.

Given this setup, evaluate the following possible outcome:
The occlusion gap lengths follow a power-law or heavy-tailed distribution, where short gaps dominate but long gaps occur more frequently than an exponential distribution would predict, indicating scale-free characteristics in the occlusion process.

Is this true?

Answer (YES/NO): YES